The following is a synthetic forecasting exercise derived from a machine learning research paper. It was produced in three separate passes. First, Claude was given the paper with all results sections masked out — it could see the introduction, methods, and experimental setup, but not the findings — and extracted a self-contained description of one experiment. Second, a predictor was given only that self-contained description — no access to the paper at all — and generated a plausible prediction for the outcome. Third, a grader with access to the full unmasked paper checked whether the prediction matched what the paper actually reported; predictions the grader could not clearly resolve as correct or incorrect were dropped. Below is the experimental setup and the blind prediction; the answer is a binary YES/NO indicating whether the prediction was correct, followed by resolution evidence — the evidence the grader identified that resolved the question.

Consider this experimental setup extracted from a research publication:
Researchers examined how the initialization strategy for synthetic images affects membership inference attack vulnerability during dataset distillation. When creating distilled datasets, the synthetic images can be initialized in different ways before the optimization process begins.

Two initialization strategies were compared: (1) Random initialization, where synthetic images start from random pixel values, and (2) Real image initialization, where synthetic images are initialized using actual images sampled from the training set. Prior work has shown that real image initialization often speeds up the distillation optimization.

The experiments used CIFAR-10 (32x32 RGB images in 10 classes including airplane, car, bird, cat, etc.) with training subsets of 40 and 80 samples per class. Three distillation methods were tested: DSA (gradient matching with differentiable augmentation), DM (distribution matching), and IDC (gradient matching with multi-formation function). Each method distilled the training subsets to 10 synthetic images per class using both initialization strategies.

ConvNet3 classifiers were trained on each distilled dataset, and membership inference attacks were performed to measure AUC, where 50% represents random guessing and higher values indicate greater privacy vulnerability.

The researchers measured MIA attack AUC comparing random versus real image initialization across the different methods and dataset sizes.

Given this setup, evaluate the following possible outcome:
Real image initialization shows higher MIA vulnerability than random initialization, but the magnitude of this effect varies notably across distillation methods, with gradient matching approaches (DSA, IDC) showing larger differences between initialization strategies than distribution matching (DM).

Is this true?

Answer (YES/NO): NO